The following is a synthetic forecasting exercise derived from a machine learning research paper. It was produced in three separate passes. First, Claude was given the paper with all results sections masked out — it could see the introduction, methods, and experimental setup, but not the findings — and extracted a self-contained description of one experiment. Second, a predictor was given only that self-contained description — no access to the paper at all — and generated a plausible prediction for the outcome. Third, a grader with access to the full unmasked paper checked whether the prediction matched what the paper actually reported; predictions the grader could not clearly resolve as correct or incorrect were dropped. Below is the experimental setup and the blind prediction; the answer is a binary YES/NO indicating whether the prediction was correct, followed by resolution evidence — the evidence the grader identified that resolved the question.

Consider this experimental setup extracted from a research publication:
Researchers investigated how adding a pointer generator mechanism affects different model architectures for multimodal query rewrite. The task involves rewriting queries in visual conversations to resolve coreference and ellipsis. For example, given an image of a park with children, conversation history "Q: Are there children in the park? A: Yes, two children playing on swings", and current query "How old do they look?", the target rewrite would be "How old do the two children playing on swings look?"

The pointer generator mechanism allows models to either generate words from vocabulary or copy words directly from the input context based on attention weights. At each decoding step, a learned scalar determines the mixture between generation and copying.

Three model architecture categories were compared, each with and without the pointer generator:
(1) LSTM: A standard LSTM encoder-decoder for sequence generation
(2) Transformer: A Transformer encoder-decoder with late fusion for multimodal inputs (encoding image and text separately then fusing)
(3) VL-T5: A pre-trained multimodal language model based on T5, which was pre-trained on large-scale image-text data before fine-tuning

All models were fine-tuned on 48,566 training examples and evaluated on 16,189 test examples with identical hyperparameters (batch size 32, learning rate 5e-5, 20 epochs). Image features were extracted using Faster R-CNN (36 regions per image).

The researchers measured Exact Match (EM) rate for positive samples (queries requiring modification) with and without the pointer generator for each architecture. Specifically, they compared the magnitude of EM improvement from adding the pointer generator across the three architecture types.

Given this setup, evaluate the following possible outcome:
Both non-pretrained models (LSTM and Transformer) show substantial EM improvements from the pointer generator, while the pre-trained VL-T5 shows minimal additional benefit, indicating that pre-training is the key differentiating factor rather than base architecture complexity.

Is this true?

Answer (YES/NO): YES